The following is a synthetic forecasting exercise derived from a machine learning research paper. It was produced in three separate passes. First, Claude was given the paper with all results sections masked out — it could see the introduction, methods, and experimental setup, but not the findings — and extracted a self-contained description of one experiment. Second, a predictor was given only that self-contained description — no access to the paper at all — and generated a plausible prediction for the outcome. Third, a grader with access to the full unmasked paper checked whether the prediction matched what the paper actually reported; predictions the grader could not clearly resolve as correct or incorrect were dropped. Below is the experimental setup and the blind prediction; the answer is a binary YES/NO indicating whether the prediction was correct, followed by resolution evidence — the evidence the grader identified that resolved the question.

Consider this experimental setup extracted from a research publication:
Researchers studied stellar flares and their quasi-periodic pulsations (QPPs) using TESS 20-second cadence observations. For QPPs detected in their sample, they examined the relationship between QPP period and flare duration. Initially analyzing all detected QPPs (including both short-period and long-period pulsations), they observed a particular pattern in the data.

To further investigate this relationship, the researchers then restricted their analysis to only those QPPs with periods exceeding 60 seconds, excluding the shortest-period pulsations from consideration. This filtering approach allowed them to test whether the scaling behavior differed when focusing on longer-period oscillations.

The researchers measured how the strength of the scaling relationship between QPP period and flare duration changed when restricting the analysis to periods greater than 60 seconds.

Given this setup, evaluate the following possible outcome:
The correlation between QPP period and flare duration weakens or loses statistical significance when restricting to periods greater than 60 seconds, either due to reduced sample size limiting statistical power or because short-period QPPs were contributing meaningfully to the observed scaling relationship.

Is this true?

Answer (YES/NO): NO